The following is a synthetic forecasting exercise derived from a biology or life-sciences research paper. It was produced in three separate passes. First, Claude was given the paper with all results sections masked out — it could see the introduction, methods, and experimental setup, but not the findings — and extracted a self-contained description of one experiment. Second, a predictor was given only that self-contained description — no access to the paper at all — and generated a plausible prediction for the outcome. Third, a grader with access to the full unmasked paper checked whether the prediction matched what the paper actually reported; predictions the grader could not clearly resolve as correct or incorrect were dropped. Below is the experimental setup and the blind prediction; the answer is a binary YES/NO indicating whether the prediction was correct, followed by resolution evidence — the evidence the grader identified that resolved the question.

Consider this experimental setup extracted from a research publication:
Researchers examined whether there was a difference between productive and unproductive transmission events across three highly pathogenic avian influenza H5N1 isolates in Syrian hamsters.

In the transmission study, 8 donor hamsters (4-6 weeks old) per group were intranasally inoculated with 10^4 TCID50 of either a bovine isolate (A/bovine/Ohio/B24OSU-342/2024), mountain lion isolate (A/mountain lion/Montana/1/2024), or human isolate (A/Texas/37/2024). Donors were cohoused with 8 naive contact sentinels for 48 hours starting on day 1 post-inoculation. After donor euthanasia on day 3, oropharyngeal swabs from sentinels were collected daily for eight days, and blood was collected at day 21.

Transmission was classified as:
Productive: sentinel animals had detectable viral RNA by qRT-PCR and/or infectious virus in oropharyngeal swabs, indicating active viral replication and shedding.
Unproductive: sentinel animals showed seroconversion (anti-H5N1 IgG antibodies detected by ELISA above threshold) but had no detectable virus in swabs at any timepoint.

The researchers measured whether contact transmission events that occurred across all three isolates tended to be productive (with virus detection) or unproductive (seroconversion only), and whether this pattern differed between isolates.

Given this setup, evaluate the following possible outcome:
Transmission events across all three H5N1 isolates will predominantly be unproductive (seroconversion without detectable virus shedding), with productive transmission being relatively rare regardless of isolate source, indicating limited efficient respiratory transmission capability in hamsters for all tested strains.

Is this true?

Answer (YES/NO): NO